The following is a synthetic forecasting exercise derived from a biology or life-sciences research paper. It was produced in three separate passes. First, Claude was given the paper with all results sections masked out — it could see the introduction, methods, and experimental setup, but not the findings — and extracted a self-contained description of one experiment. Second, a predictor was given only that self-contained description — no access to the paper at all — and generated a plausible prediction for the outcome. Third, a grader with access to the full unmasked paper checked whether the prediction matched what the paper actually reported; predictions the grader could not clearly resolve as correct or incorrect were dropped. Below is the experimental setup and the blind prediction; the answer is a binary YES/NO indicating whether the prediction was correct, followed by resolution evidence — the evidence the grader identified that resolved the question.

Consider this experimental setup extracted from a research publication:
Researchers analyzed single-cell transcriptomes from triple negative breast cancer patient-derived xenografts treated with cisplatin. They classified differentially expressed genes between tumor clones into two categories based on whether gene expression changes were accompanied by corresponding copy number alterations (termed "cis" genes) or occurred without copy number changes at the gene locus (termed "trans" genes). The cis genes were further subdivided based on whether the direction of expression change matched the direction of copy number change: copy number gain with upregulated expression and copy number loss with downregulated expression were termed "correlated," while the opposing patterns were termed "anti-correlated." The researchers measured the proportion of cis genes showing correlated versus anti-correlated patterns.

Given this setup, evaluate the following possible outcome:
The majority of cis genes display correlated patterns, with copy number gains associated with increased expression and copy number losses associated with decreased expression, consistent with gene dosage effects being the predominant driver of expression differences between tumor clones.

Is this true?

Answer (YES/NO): YES